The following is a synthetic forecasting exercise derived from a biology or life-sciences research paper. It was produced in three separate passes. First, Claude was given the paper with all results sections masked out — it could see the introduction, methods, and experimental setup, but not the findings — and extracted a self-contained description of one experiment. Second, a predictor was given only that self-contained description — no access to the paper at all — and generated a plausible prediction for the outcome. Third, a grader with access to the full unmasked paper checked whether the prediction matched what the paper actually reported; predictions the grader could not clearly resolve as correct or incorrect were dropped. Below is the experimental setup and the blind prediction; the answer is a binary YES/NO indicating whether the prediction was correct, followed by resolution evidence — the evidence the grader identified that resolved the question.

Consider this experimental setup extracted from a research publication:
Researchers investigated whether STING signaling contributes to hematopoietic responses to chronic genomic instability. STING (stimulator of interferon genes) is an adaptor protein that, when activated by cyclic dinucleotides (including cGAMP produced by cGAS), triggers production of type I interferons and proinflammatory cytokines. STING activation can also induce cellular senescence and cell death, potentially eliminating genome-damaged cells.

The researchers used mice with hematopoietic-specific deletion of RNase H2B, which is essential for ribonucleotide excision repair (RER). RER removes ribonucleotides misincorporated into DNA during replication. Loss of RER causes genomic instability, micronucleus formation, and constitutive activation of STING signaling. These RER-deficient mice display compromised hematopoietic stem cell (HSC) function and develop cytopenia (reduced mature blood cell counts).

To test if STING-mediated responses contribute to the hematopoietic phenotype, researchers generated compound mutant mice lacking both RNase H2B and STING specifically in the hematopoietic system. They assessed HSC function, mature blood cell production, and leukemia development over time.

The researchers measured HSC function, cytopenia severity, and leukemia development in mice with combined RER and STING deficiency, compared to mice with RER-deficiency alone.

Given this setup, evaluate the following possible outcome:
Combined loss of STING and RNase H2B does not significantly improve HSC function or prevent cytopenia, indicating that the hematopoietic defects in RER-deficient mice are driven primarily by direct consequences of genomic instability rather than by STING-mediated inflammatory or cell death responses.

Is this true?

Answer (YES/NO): YES